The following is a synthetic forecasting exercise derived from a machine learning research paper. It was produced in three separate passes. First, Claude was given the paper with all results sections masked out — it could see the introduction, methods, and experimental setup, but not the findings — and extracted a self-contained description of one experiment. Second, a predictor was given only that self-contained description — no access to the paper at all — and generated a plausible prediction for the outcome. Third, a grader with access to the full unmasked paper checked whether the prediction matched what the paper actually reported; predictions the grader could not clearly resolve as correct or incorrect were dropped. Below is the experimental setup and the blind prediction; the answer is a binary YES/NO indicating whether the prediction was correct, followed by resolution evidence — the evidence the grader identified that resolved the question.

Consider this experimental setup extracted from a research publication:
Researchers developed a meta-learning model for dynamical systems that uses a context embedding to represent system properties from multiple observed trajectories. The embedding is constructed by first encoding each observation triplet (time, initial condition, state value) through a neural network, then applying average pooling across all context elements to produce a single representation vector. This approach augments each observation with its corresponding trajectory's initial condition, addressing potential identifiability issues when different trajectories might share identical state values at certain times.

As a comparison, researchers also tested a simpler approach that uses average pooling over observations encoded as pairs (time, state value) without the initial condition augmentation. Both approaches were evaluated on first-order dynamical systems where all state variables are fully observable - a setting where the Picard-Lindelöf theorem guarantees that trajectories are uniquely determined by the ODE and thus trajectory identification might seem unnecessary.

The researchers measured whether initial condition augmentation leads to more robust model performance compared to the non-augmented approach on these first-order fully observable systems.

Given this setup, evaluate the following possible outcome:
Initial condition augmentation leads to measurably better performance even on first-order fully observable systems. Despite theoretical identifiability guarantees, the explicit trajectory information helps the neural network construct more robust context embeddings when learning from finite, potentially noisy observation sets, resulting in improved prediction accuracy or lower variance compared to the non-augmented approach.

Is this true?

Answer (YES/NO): YES